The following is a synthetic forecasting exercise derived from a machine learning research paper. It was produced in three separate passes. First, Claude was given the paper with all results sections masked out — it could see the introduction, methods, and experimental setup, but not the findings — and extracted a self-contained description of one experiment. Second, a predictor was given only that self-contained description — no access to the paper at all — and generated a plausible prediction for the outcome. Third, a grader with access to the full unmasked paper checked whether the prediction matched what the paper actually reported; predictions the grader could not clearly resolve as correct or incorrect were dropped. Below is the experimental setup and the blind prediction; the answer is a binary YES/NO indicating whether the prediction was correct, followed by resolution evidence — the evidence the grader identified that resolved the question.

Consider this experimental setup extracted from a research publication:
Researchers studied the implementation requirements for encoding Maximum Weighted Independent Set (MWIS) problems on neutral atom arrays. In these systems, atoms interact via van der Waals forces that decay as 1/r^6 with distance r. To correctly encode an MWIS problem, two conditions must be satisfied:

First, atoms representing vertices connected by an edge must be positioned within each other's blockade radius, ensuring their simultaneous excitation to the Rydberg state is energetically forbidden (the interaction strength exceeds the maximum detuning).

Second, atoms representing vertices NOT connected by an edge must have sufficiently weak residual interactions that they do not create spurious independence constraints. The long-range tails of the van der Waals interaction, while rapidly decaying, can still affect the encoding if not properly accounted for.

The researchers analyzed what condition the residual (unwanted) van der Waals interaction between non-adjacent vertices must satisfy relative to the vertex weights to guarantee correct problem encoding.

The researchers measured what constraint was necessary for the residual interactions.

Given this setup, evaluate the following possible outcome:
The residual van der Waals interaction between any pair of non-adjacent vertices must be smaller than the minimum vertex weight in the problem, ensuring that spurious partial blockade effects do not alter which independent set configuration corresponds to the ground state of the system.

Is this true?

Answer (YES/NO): YES